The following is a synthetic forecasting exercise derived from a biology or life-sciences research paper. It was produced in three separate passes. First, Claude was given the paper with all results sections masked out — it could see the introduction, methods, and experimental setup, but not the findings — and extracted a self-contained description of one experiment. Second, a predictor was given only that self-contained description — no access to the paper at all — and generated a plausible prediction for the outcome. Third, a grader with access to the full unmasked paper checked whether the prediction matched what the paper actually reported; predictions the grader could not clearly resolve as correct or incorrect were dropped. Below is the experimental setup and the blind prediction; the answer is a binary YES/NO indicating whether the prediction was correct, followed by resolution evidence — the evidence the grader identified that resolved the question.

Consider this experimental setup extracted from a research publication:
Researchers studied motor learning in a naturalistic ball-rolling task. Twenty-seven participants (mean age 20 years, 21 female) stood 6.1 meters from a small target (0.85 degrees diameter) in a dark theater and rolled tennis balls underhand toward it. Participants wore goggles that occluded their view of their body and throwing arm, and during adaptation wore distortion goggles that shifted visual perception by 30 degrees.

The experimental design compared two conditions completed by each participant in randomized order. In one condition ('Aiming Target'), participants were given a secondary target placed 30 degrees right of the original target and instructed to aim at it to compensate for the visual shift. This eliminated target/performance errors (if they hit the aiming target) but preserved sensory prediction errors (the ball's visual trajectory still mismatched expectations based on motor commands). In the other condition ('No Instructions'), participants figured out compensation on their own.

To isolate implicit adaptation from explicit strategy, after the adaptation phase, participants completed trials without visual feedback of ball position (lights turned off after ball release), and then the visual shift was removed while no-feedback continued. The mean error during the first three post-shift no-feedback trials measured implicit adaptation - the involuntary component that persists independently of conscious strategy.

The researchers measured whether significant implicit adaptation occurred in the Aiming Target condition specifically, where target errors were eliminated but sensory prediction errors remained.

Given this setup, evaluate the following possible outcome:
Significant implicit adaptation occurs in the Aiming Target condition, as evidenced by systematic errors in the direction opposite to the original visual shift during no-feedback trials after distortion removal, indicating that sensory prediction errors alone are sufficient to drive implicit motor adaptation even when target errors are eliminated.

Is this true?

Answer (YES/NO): YES